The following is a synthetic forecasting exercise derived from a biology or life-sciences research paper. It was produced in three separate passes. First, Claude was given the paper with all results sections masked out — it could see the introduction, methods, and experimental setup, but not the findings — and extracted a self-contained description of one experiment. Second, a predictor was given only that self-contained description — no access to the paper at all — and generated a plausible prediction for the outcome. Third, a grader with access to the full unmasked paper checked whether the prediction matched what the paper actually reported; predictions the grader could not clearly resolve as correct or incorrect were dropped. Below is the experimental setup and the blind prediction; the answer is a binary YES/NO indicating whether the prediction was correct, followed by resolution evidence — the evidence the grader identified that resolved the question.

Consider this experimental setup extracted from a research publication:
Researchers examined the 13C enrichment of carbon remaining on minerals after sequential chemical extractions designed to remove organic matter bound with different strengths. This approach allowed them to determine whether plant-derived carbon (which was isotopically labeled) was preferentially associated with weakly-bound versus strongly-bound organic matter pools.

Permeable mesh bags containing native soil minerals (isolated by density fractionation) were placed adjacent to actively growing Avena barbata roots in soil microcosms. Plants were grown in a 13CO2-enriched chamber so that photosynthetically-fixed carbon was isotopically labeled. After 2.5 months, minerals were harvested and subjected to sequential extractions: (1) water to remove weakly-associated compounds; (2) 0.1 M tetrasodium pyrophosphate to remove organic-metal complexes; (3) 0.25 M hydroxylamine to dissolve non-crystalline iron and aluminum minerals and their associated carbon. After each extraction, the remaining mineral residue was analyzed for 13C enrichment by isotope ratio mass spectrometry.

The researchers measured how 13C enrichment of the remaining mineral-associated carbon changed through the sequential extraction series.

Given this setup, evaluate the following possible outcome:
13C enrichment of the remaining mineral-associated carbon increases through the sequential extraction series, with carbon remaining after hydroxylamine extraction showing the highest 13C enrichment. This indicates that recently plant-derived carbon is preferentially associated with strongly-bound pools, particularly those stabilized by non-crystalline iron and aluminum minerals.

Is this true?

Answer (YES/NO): YES